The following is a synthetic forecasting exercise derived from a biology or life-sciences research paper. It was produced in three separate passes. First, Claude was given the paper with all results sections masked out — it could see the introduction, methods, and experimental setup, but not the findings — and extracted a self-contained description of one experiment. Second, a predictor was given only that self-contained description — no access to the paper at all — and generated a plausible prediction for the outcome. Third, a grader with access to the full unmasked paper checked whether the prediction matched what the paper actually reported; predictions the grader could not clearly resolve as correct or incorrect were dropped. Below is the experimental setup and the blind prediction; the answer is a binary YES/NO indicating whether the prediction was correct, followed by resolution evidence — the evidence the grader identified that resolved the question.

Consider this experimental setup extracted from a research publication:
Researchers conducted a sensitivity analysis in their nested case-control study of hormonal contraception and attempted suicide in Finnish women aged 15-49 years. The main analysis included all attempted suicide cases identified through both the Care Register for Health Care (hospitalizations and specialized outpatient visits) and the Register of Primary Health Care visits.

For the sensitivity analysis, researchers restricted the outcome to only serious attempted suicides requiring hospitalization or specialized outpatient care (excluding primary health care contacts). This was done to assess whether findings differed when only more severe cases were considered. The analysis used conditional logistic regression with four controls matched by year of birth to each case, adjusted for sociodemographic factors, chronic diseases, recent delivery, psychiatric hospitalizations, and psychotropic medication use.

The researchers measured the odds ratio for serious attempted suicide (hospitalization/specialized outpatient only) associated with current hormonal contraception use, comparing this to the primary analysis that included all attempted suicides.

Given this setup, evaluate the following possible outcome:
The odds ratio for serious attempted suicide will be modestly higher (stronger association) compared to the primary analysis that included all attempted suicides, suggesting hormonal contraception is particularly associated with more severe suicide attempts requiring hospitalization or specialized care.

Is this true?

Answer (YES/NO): NO